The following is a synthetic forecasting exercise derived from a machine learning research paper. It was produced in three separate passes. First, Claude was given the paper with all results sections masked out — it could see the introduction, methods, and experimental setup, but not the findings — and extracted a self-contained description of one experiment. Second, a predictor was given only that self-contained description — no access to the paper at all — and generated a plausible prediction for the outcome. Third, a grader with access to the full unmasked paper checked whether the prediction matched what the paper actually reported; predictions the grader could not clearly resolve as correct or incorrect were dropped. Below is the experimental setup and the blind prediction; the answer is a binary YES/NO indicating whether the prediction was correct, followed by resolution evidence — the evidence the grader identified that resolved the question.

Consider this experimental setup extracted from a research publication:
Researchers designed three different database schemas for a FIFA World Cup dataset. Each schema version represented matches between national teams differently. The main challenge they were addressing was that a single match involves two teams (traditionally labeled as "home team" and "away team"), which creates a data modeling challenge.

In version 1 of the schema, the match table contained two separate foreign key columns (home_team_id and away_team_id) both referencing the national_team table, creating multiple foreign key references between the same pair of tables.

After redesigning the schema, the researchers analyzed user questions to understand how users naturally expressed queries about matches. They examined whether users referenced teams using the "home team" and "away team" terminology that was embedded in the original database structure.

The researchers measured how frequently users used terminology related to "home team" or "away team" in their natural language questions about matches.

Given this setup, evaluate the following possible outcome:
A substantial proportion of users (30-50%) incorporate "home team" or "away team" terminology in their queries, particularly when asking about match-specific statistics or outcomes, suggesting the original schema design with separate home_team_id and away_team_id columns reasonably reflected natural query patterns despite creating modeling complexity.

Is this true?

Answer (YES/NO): NO